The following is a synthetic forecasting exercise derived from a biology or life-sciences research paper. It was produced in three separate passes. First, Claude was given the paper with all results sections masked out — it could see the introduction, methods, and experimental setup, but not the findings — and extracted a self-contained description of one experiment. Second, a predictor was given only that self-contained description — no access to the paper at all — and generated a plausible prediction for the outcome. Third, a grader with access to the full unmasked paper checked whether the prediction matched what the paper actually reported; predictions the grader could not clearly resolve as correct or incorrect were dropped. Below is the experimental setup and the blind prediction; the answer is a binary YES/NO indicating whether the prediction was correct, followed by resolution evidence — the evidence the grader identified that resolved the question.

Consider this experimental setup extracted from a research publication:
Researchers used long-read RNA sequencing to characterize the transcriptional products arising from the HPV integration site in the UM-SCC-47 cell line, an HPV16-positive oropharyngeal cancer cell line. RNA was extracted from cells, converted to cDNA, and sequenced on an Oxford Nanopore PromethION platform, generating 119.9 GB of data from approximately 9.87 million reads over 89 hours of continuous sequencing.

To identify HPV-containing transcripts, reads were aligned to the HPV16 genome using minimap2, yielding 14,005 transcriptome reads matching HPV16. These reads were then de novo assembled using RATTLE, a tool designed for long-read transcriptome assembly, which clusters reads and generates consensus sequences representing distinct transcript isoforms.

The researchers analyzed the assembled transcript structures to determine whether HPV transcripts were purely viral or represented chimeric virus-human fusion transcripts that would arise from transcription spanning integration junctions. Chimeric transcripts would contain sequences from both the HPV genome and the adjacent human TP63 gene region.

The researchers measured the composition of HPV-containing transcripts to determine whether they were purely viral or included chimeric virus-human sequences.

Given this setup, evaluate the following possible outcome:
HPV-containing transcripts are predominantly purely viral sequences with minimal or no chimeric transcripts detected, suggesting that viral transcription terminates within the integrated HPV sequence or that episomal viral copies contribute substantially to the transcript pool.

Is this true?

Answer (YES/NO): NO